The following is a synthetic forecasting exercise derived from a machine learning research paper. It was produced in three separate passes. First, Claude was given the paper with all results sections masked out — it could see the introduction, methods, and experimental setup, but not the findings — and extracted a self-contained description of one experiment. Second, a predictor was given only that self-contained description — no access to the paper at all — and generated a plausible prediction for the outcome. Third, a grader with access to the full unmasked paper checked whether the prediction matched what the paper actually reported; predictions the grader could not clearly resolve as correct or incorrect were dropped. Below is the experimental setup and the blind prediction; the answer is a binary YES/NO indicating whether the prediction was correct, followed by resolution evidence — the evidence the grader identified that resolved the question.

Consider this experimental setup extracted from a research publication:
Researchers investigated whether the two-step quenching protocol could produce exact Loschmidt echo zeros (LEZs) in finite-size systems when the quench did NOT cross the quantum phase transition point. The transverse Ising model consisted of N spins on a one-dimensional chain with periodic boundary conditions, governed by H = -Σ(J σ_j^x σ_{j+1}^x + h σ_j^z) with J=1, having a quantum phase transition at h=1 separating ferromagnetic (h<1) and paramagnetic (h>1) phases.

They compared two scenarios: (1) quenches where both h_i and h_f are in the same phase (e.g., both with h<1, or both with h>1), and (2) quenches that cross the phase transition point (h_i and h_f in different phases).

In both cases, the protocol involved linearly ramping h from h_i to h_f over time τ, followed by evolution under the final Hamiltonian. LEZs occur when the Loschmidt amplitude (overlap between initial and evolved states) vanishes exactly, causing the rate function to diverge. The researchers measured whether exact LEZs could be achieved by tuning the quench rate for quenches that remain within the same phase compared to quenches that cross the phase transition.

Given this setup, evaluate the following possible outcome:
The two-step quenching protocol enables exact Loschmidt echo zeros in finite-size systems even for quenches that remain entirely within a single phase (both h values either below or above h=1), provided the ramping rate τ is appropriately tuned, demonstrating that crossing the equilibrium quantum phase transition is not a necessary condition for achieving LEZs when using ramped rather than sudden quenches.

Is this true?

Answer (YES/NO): NO